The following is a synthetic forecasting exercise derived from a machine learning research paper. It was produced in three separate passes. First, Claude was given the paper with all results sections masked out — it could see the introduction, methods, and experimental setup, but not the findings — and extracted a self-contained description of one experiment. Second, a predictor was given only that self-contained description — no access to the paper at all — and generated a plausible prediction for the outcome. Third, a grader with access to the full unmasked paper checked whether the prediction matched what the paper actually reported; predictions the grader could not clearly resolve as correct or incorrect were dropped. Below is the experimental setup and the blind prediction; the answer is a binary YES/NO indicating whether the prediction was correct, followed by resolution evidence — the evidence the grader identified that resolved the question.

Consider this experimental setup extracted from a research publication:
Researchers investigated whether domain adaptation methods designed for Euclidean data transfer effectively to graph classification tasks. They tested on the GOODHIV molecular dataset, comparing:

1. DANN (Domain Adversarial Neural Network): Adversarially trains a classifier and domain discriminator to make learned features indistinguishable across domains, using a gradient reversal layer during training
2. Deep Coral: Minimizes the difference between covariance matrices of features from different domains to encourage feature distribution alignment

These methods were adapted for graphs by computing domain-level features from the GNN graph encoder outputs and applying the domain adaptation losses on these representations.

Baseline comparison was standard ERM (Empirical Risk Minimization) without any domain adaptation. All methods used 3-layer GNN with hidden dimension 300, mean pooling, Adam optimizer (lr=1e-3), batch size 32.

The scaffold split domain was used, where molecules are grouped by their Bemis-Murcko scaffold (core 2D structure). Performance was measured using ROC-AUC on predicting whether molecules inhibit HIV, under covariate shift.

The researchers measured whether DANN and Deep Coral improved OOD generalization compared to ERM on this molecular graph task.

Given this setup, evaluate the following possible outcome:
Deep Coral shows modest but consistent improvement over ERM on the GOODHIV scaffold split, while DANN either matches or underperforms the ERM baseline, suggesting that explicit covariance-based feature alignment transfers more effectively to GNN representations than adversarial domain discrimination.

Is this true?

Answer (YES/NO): YES